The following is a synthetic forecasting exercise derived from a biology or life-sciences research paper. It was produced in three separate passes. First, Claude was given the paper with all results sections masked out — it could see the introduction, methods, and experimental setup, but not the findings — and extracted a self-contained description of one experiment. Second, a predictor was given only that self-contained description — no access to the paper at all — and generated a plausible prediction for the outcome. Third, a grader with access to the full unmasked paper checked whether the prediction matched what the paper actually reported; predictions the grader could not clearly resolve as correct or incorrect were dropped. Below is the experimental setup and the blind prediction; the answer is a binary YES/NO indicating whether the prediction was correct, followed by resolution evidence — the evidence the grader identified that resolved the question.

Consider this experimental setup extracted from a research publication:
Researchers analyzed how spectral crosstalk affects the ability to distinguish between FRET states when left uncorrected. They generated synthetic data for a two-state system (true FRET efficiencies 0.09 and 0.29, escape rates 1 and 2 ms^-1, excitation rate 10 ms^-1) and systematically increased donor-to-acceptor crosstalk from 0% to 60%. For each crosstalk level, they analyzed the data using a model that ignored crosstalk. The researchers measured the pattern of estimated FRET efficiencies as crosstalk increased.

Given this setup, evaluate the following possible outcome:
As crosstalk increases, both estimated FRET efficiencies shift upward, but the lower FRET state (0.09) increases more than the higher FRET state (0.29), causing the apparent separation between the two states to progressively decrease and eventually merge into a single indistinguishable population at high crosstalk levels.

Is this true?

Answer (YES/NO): YES